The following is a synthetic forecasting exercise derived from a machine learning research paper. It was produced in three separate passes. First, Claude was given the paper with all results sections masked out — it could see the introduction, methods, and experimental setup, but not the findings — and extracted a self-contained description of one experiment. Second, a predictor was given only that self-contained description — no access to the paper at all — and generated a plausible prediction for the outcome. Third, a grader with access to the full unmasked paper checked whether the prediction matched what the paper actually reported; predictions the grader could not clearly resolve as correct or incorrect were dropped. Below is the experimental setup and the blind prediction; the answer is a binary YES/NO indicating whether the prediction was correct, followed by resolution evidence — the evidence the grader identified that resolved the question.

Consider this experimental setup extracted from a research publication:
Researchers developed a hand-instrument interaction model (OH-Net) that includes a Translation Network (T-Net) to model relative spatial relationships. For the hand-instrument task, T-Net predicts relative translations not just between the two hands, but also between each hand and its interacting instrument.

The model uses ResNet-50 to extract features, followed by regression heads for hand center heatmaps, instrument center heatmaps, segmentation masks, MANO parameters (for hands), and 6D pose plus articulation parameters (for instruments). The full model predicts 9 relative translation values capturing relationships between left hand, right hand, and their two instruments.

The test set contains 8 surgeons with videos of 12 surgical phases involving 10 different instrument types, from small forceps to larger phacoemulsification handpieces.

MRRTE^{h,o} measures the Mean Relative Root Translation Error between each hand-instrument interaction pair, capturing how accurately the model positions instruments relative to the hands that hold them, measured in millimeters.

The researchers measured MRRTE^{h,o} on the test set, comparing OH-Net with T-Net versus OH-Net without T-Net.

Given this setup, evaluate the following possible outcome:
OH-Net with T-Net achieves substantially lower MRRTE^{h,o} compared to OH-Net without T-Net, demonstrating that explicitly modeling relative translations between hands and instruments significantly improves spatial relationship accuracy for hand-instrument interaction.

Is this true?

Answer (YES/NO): NO